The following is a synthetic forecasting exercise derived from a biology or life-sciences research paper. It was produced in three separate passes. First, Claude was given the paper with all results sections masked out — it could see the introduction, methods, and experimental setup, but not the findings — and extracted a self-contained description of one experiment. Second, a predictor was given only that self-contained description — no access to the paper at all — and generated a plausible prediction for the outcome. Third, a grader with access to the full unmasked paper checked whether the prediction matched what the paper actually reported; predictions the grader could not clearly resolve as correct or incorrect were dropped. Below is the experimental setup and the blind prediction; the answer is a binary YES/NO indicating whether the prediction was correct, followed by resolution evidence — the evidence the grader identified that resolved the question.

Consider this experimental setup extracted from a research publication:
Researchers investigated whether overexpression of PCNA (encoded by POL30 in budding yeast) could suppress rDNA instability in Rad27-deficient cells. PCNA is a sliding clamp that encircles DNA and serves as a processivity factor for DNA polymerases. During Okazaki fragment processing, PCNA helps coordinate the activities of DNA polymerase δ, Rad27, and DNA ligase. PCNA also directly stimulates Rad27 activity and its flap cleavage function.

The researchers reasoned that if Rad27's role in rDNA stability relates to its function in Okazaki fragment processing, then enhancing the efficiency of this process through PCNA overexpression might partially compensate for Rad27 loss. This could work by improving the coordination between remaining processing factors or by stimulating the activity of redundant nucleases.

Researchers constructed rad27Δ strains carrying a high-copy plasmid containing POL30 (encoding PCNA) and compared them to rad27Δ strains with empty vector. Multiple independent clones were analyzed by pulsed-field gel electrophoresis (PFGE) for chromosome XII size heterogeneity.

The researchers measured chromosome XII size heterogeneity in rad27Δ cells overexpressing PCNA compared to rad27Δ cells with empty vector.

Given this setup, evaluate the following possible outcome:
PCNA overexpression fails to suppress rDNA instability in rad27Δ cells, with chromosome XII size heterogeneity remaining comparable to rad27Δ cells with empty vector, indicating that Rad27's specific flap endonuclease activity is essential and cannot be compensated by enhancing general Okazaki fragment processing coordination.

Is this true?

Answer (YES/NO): NO